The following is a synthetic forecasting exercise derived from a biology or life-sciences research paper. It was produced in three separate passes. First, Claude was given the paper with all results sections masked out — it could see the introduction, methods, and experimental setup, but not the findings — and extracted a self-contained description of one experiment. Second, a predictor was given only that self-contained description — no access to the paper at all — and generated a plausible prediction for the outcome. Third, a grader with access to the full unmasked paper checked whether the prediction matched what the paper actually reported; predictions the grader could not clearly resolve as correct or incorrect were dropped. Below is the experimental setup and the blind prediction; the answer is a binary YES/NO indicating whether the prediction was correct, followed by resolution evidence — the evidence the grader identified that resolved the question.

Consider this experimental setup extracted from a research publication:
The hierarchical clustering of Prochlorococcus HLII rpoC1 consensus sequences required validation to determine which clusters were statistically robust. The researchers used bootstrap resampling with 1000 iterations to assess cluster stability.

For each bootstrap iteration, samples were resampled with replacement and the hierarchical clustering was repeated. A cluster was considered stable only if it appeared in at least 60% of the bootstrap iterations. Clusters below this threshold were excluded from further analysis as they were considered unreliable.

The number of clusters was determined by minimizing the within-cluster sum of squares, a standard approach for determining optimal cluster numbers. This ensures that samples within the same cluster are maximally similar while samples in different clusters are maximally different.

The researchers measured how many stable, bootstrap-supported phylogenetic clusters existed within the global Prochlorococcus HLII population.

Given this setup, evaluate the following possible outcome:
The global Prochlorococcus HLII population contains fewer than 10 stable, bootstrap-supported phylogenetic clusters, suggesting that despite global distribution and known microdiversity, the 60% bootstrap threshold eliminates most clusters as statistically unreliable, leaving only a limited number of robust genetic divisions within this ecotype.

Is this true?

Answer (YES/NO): YES